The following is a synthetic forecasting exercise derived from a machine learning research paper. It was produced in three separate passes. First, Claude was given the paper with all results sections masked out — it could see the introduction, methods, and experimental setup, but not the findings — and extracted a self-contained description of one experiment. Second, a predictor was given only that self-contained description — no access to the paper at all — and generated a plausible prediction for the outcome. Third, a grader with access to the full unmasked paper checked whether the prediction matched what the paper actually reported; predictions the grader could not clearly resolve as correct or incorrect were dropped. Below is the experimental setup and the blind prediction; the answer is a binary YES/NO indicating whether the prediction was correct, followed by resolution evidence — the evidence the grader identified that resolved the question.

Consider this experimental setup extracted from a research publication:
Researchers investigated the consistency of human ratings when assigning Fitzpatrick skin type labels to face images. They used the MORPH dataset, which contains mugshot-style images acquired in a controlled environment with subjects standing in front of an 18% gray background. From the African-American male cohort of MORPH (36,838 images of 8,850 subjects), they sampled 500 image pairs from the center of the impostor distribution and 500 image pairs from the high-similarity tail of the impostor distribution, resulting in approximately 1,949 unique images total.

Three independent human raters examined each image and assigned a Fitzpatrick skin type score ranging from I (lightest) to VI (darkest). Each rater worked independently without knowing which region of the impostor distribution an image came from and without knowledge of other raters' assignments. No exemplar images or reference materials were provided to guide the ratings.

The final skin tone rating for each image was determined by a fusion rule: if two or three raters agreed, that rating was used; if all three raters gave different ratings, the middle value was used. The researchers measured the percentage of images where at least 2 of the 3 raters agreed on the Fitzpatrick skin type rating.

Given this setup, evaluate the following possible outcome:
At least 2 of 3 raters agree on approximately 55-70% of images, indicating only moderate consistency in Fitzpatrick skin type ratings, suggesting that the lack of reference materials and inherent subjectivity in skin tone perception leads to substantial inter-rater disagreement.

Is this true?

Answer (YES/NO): NO